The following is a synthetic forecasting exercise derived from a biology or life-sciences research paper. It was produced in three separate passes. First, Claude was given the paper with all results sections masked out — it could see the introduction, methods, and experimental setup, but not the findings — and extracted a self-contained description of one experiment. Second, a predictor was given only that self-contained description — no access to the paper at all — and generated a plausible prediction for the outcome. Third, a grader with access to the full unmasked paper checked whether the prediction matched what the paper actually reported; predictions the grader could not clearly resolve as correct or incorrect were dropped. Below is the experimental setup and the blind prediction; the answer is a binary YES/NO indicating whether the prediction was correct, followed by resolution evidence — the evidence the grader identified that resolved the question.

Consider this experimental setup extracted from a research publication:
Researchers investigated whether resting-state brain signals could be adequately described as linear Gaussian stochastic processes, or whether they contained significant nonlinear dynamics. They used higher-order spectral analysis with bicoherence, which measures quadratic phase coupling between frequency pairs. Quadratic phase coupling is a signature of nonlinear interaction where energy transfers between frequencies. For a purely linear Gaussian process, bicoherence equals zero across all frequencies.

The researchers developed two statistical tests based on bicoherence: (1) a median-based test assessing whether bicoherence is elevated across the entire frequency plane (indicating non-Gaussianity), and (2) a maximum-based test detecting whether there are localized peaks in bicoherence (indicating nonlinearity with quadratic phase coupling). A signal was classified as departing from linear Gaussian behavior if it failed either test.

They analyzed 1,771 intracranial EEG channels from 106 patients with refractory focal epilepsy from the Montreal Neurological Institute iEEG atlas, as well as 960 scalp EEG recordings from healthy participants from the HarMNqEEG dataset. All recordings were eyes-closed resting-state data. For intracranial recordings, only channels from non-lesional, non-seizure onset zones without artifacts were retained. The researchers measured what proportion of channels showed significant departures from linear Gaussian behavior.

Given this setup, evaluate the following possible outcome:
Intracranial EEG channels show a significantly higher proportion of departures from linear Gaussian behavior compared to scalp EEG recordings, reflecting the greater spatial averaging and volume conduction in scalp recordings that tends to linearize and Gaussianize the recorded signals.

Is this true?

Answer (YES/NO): NO